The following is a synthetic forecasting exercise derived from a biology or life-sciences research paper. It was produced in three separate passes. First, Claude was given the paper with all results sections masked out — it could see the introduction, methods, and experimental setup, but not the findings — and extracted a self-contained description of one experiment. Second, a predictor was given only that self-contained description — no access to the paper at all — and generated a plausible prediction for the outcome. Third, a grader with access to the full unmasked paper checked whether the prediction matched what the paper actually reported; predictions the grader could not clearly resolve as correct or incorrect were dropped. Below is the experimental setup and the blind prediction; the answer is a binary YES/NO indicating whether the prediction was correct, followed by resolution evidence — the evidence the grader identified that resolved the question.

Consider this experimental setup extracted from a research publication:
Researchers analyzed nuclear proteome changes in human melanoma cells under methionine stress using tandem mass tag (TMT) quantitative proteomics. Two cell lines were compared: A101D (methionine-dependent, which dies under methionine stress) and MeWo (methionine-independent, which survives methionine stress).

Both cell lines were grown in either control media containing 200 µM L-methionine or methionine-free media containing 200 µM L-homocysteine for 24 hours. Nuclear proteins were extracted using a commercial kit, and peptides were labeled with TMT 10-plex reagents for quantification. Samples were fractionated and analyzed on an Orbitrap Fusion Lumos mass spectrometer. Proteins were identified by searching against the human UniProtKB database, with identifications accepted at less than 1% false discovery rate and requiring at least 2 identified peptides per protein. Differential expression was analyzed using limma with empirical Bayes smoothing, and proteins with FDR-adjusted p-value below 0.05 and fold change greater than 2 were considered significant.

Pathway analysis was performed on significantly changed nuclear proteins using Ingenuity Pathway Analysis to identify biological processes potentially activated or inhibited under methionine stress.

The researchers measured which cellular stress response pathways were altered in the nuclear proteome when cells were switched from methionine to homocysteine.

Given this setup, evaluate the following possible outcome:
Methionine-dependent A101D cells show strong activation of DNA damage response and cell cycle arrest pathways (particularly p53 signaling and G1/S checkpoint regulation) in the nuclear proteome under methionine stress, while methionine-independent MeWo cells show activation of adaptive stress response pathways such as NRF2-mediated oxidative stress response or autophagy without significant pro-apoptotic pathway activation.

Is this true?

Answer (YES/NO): NO